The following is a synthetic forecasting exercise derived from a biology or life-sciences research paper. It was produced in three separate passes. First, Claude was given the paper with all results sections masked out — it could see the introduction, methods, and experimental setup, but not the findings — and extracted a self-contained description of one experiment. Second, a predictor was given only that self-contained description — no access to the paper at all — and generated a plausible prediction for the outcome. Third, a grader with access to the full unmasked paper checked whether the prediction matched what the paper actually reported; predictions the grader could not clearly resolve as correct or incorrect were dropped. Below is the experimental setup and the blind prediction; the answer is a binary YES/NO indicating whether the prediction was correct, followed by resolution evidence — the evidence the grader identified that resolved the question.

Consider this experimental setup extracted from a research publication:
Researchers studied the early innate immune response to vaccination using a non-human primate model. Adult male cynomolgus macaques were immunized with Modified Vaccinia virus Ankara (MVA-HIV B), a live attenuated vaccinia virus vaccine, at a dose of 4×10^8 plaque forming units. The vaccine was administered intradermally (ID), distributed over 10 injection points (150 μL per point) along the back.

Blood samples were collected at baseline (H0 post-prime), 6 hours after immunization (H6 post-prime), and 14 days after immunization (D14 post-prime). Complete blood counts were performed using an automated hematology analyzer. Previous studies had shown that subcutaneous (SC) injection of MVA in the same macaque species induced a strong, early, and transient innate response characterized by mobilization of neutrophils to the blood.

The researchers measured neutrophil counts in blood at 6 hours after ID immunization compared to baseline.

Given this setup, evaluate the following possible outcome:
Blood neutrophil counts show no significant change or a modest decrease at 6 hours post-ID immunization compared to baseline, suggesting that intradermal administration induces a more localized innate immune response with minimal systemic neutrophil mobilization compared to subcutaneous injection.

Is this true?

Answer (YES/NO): NO